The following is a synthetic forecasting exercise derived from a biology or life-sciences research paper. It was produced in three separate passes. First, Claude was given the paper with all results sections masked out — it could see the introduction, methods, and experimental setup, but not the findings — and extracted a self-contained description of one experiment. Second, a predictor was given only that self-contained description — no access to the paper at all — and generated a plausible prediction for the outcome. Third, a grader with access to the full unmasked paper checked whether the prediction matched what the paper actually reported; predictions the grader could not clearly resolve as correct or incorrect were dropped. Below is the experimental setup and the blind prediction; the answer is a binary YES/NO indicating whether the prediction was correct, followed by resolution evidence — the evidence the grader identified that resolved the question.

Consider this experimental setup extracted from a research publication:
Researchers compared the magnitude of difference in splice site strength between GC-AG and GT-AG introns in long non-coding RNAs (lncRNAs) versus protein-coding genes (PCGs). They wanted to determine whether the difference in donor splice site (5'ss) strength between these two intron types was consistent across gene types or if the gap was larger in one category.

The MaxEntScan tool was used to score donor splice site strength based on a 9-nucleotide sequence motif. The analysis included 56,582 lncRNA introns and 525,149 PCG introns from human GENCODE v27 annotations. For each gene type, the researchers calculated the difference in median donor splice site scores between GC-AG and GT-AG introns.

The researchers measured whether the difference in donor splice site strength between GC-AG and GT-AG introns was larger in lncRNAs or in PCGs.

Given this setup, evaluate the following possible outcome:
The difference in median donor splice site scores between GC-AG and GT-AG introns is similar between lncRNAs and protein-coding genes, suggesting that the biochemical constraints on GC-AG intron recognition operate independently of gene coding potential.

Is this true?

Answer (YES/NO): NO